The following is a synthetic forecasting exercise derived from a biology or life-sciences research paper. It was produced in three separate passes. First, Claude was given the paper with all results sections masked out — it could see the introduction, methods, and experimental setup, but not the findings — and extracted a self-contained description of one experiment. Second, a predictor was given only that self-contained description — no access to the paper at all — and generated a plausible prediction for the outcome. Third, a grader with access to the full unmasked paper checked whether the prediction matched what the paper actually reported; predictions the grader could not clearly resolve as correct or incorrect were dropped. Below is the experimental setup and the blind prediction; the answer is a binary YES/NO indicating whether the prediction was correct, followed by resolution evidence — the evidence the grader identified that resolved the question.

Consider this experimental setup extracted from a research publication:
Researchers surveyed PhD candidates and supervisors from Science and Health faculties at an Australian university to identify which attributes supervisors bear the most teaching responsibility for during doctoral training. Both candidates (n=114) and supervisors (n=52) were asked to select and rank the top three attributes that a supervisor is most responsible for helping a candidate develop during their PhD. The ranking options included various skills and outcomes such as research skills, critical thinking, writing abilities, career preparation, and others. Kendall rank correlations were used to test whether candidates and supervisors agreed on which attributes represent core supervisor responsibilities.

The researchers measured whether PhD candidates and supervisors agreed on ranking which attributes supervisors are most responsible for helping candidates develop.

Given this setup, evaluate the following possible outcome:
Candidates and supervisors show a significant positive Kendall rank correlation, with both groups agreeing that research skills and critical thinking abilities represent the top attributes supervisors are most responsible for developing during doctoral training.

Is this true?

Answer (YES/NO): NO